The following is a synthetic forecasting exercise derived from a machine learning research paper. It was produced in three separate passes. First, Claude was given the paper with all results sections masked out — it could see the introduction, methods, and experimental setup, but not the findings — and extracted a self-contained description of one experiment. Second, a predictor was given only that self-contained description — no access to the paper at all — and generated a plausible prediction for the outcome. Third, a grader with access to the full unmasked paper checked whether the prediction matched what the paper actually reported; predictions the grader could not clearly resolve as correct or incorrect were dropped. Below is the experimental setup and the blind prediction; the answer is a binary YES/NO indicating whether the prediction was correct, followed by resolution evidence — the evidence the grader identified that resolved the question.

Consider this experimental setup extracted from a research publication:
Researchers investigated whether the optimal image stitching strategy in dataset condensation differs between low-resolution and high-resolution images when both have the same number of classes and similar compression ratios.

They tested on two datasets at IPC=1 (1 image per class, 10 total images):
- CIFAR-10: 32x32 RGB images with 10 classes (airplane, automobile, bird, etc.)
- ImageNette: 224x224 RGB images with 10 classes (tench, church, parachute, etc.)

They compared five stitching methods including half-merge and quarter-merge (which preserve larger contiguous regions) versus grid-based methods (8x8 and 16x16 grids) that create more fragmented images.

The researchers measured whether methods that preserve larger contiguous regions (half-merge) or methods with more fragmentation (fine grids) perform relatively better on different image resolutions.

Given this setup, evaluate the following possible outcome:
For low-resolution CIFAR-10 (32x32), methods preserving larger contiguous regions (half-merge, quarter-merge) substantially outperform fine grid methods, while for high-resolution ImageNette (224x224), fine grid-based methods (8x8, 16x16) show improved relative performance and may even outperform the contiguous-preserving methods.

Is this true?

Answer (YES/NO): NO